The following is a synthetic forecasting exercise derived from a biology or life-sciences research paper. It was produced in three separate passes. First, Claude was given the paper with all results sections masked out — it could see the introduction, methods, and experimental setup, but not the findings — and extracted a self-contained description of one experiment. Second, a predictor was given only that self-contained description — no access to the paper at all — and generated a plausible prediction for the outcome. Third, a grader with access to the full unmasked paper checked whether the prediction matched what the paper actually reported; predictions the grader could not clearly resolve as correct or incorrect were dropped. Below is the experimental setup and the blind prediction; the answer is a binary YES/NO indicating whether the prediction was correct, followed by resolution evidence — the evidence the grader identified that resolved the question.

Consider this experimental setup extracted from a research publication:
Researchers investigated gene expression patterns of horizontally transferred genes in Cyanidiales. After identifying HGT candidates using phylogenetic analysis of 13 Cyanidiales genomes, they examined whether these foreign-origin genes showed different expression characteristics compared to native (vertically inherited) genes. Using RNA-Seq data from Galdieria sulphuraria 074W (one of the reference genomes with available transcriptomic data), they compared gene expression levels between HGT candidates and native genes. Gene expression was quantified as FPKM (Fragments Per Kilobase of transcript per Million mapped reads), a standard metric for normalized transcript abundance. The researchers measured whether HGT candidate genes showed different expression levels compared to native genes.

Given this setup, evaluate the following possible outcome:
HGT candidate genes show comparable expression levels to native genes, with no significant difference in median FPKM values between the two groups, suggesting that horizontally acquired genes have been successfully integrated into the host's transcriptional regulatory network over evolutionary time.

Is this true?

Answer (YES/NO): YES